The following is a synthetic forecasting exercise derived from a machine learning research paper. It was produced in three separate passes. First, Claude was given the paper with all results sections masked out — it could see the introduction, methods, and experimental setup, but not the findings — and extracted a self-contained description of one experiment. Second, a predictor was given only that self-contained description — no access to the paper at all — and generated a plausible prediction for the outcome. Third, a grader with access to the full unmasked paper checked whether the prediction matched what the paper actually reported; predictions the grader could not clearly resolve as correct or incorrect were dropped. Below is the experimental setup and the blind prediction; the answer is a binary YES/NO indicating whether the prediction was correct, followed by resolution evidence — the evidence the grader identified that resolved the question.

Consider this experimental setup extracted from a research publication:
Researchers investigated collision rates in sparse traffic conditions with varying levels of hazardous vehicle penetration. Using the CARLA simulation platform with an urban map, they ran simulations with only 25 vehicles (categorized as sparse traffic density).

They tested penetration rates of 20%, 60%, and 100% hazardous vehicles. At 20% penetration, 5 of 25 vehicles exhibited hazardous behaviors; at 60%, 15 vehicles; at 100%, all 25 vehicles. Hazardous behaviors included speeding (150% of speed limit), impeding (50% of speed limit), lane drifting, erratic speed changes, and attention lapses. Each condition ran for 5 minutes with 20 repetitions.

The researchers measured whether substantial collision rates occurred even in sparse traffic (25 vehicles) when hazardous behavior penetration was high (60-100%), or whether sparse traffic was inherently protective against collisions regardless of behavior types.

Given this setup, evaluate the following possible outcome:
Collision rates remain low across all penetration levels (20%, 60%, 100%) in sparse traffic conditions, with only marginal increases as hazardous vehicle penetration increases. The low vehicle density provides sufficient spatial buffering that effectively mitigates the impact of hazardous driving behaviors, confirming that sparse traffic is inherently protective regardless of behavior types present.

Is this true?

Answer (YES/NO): NO